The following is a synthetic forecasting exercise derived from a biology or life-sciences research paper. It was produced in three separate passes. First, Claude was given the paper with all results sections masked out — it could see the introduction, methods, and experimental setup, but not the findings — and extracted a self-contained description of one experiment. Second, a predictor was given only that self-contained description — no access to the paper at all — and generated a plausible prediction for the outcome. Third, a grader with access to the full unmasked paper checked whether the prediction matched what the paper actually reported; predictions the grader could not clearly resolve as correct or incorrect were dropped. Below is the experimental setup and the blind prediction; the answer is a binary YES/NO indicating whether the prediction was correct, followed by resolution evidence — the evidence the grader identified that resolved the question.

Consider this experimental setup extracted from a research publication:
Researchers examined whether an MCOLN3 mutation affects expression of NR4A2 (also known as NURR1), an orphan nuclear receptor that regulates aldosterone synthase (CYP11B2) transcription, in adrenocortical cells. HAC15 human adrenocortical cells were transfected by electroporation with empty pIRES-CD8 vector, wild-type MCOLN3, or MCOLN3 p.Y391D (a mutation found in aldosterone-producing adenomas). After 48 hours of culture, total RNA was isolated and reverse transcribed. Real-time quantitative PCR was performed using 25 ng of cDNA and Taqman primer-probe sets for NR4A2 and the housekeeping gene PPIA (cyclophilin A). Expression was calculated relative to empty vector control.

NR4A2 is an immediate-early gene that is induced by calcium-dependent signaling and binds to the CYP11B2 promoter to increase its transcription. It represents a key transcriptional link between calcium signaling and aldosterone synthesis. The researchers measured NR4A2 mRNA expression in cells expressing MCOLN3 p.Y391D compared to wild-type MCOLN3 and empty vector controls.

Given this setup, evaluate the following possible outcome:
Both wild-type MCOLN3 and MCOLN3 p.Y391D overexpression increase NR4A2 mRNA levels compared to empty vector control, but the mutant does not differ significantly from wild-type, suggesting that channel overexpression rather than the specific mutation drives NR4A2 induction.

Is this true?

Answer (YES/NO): NO